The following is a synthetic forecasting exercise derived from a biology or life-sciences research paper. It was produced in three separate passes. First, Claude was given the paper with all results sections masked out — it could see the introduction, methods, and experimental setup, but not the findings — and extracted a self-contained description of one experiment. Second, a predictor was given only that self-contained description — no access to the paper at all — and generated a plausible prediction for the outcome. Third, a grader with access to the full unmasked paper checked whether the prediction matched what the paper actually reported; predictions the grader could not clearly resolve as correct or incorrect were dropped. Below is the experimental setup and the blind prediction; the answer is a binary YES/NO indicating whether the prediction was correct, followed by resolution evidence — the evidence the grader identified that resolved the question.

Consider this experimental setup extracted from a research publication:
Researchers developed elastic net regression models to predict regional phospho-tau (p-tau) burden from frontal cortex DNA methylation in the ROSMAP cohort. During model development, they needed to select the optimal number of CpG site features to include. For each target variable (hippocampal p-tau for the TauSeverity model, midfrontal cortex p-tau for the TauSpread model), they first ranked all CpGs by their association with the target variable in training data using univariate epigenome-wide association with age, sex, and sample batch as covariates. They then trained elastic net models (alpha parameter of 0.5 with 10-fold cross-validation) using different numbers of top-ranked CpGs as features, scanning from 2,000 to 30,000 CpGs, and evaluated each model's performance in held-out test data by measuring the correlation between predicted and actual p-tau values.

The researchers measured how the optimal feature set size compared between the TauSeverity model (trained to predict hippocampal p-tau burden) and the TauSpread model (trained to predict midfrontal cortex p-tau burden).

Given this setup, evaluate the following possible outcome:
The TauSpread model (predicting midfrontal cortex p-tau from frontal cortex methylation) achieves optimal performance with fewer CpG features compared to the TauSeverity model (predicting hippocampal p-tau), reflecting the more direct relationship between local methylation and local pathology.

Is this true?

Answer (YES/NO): NO